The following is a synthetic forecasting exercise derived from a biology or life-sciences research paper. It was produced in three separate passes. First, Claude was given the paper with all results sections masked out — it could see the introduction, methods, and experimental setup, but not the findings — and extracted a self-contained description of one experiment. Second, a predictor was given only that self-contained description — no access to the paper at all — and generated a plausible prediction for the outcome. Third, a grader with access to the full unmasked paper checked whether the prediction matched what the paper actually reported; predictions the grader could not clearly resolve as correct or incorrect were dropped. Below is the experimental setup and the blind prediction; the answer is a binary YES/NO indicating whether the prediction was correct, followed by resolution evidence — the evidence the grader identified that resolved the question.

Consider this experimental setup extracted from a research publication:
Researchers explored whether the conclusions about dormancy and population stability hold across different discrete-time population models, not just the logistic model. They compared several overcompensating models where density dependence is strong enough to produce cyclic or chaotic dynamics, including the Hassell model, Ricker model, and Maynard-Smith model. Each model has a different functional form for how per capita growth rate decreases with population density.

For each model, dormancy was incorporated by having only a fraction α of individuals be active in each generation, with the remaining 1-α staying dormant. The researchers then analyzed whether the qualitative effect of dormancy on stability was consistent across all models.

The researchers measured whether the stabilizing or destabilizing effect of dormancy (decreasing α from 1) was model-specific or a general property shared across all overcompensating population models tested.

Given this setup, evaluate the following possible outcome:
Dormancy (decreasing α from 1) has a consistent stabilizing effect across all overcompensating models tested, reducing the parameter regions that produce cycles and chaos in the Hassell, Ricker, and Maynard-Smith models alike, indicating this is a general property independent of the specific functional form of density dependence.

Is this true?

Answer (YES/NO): YES